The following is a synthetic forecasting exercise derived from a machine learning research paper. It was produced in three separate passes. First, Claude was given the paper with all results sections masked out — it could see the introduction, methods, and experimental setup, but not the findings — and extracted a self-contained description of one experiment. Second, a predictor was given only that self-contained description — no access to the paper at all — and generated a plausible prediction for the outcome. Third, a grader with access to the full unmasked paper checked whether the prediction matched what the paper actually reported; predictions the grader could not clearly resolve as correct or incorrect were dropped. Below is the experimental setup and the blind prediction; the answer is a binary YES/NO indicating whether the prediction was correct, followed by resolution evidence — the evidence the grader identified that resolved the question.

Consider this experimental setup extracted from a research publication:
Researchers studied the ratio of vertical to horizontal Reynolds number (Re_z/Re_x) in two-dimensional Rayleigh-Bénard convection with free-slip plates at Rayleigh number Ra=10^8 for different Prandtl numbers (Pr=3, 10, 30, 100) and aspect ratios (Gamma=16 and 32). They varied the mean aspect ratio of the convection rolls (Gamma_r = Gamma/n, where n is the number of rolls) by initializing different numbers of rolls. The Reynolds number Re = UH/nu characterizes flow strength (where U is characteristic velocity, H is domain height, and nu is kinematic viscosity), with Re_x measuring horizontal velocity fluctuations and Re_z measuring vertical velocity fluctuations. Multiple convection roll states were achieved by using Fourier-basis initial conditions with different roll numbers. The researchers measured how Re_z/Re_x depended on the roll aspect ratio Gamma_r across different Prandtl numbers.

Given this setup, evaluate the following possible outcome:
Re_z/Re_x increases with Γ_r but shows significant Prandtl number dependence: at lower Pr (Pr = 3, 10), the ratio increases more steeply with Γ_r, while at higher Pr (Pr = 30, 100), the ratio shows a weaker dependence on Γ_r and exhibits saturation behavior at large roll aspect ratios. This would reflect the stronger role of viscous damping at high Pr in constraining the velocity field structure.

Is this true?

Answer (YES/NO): NO